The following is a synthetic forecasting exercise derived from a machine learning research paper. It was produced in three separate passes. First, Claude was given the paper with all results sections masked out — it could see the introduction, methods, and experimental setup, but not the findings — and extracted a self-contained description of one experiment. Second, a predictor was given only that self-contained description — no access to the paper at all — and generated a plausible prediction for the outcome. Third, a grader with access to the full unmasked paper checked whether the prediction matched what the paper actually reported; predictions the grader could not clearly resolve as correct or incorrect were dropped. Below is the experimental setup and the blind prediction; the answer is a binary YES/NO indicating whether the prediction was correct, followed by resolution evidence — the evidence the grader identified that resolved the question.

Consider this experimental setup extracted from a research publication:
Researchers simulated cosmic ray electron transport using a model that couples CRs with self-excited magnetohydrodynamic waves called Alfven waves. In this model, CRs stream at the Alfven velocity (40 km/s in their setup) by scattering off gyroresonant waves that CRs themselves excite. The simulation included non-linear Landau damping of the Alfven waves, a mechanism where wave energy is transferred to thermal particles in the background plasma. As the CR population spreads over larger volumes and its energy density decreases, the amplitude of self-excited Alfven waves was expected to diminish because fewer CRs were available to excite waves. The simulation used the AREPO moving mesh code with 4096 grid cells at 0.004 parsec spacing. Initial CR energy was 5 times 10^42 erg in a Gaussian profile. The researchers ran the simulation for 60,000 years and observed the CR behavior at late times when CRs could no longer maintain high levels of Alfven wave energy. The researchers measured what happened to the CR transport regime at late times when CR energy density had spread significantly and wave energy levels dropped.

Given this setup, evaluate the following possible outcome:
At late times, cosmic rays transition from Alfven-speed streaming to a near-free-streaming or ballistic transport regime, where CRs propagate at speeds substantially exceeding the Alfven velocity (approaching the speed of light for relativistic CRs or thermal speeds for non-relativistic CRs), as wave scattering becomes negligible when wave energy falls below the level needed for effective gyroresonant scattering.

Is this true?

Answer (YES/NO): NO